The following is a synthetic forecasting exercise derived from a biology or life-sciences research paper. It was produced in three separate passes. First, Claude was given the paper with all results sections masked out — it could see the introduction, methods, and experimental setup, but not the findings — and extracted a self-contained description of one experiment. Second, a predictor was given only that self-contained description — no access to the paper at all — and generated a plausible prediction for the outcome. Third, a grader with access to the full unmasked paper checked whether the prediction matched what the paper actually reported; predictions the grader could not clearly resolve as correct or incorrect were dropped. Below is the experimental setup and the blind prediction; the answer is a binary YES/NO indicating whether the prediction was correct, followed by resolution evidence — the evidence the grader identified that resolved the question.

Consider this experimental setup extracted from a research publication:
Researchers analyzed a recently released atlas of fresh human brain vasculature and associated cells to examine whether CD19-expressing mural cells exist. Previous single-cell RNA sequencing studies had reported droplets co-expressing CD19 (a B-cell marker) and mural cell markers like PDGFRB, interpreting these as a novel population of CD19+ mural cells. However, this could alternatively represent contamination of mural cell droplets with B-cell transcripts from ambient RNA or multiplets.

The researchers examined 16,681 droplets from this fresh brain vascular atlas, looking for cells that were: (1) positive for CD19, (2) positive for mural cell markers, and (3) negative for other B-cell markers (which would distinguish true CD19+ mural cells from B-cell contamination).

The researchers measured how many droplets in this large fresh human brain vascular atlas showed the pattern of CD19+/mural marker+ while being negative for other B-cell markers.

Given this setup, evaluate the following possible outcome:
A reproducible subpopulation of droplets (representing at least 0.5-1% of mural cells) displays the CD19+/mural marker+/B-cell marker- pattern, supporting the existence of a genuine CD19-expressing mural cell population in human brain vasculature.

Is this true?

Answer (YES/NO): NO